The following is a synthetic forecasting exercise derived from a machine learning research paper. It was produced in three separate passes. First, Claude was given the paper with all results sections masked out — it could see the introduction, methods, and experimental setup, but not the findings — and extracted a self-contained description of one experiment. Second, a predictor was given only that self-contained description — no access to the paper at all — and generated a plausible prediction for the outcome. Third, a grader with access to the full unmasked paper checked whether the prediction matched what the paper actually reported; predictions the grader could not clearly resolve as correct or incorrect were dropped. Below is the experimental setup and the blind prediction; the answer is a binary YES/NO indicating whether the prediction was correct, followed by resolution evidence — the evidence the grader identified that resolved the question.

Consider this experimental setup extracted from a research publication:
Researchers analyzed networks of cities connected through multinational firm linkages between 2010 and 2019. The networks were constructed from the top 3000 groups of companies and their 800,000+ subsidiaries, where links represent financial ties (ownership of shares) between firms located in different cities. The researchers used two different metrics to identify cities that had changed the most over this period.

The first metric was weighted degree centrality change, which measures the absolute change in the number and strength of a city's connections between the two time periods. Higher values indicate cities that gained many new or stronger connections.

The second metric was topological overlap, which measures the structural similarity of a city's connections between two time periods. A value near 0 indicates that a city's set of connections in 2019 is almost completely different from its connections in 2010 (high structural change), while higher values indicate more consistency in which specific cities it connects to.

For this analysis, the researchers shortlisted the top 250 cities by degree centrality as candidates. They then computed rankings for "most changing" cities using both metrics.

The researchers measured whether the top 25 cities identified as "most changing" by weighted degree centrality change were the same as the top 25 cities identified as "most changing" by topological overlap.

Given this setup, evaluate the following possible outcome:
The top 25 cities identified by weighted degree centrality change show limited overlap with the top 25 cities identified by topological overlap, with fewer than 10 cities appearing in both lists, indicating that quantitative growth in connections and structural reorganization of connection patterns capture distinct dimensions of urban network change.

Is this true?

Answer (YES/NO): YES